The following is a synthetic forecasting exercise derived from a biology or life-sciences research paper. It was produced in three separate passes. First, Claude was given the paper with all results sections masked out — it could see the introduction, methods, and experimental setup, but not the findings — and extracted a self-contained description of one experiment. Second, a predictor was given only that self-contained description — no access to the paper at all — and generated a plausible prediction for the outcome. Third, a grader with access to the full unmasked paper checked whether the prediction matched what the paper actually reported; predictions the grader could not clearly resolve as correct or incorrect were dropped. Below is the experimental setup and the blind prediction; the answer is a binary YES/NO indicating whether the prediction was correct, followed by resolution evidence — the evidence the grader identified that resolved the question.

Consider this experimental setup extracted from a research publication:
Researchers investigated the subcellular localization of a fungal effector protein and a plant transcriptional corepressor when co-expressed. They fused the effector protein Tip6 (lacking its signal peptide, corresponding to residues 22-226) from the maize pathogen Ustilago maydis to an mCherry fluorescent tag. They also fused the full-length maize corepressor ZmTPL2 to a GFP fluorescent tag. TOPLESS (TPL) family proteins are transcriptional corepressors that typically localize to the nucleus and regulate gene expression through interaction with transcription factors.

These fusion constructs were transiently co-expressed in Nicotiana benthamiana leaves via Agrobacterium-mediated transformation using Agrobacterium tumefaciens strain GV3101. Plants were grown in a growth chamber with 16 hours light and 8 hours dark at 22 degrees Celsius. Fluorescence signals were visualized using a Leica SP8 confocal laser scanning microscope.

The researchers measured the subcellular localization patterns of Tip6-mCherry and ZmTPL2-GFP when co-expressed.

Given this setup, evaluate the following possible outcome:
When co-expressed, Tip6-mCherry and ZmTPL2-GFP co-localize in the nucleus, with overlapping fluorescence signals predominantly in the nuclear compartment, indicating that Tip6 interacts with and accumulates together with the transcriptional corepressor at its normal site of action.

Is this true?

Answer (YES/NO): NO